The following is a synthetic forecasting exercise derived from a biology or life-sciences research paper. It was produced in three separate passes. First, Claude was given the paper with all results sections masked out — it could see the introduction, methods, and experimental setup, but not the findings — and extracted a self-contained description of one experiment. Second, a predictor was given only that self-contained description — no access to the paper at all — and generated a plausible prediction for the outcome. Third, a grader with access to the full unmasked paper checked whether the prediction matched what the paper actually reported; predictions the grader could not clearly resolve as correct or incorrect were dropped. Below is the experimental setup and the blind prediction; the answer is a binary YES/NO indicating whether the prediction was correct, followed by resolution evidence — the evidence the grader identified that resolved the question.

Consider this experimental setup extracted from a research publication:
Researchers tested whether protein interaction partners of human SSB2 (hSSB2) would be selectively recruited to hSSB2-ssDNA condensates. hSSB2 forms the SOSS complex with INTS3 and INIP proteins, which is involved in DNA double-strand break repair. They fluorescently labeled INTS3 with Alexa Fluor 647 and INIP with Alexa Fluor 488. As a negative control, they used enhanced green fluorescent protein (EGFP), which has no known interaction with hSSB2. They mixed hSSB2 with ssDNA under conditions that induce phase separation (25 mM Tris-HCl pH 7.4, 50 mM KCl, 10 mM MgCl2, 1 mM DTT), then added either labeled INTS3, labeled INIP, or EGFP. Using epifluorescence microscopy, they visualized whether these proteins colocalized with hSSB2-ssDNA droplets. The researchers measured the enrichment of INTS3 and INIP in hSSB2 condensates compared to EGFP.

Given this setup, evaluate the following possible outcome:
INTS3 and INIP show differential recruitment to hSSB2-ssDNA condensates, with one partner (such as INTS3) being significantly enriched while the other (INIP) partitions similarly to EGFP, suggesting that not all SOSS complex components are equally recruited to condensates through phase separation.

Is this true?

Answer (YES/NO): NO